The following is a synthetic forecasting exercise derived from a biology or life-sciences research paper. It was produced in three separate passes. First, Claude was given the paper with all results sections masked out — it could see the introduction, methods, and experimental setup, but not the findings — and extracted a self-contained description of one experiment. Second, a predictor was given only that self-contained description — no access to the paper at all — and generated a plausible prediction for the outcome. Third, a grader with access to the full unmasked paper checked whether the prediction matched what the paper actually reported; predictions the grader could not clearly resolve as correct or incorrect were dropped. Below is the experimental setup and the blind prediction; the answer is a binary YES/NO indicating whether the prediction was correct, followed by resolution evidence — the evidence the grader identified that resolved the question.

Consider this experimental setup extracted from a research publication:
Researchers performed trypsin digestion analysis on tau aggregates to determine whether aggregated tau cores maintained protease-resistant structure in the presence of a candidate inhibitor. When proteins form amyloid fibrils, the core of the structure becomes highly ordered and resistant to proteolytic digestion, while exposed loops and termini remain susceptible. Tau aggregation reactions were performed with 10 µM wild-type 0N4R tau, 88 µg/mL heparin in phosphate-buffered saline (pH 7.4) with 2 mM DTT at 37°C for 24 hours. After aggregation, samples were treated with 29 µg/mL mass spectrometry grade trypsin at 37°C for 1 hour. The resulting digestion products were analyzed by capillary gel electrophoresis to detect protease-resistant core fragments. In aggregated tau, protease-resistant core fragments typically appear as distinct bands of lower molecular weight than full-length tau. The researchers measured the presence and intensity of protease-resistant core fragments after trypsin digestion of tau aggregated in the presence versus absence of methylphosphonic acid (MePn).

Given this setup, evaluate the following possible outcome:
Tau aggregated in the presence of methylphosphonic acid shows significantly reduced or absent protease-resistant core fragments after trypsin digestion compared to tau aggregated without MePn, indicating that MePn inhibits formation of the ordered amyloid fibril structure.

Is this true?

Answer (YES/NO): YES